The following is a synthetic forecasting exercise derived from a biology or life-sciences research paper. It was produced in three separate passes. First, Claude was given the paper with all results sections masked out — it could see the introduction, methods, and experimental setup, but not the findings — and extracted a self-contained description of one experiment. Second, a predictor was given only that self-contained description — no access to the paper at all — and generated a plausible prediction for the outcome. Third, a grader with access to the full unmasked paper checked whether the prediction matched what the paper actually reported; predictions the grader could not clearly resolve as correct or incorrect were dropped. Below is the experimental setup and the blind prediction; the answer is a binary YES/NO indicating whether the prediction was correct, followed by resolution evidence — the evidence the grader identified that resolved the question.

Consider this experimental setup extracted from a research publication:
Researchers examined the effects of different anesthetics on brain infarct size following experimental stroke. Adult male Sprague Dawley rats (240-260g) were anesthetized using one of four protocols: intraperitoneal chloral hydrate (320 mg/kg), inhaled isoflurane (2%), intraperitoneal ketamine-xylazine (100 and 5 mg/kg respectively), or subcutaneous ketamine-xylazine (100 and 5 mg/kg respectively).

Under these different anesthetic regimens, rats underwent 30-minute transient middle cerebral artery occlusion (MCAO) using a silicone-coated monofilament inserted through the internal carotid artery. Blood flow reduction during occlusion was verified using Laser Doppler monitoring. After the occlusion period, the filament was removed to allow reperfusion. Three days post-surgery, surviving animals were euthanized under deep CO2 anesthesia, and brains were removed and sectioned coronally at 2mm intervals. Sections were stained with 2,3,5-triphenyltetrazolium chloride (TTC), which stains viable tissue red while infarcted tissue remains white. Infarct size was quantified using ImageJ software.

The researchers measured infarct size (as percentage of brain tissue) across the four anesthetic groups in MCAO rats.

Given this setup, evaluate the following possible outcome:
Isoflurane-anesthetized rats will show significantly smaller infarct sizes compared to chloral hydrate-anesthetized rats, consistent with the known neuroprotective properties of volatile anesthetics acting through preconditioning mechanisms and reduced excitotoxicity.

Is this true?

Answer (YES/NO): NO